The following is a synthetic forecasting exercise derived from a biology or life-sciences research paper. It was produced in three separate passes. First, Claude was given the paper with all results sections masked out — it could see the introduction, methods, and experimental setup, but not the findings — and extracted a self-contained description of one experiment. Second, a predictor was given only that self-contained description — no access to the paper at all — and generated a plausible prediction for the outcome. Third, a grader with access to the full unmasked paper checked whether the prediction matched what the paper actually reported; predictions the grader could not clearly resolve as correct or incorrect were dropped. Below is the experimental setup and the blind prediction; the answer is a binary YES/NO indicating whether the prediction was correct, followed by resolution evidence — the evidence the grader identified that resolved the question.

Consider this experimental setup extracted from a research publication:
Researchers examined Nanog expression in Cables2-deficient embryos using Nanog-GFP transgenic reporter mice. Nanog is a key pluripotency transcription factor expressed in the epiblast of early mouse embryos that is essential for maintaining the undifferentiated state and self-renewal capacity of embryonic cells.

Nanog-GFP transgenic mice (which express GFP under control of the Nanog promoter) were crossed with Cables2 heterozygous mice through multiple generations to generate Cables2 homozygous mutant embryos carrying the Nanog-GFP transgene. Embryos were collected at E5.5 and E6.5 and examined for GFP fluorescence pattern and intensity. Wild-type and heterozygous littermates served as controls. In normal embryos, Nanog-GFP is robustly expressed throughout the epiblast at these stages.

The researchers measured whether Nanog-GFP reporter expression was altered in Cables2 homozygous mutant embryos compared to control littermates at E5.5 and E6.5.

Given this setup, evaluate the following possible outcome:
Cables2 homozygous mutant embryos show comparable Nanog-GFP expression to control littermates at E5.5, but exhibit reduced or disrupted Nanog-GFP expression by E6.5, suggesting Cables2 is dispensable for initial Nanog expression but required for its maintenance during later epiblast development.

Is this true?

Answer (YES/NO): YES